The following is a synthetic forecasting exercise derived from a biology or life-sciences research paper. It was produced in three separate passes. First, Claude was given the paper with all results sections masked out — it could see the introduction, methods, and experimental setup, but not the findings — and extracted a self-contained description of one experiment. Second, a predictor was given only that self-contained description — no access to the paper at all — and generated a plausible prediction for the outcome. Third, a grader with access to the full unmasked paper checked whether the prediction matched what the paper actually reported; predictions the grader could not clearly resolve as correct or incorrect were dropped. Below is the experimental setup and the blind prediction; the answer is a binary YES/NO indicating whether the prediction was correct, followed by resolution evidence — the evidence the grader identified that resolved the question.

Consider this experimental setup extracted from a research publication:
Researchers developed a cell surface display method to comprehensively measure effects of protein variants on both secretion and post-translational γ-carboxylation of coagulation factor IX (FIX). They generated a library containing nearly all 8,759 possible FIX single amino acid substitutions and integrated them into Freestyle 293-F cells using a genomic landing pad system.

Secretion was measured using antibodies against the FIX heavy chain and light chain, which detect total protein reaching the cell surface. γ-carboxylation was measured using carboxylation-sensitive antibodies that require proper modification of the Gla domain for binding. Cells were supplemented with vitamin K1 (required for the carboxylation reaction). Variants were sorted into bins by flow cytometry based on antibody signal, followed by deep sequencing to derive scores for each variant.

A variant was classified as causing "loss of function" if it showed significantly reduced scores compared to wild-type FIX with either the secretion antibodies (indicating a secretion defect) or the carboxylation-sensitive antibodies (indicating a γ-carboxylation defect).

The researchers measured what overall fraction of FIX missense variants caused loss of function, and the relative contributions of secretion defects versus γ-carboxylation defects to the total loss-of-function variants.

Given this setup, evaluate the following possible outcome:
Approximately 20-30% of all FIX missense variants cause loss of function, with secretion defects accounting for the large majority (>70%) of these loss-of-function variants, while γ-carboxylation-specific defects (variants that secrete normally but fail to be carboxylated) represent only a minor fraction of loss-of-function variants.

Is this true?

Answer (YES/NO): NO